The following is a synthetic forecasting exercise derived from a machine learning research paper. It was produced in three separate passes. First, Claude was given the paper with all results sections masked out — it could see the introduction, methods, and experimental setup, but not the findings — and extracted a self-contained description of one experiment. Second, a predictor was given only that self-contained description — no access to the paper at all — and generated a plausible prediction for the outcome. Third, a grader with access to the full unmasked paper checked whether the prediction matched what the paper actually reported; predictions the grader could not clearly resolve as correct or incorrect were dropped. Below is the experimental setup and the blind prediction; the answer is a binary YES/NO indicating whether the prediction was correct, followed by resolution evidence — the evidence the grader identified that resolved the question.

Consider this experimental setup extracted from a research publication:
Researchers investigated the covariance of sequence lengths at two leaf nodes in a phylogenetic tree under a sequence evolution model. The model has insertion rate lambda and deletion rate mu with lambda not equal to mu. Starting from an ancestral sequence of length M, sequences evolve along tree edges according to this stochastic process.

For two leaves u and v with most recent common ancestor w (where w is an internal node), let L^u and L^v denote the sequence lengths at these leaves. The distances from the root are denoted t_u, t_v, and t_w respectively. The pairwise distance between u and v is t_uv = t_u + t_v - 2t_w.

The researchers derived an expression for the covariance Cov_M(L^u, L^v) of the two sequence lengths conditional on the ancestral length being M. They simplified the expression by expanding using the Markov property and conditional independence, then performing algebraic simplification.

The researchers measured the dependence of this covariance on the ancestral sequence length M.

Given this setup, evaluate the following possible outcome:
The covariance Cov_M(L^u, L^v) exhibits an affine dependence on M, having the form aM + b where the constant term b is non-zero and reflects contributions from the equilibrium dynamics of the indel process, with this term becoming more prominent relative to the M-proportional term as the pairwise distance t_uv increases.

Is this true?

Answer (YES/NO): NO